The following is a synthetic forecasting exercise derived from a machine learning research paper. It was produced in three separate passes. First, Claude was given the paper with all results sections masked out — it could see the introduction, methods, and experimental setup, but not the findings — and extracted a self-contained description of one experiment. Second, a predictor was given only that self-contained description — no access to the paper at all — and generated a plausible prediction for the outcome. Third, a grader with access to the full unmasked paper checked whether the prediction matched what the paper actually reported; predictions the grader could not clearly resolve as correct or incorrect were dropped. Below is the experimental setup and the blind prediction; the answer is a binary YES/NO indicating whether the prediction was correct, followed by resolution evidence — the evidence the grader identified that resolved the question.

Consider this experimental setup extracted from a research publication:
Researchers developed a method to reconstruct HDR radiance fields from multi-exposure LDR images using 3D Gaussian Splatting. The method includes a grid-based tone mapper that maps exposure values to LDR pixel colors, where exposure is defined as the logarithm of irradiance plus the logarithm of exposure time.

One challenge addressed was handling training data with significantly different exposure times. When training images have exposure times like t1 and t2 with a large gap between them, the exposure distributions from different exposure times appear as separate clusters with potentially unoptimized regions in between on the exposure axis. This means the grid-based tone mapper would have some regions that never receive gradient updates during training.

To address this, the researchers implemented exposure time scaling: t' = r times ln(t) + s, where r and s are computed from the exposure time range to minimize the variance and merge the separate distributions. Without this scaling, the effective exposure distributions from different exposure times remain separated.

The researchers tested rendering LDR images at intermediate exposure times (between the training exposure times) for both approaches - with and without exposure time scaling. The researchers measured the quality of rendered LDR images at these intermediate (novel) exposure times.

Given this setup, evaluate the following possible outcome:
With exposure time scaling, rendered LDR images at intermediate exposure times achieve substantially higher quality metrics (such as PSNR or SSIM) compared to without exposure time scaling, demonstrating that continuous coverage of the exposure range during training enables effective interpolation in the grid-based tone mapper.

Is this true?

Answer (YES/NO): YES